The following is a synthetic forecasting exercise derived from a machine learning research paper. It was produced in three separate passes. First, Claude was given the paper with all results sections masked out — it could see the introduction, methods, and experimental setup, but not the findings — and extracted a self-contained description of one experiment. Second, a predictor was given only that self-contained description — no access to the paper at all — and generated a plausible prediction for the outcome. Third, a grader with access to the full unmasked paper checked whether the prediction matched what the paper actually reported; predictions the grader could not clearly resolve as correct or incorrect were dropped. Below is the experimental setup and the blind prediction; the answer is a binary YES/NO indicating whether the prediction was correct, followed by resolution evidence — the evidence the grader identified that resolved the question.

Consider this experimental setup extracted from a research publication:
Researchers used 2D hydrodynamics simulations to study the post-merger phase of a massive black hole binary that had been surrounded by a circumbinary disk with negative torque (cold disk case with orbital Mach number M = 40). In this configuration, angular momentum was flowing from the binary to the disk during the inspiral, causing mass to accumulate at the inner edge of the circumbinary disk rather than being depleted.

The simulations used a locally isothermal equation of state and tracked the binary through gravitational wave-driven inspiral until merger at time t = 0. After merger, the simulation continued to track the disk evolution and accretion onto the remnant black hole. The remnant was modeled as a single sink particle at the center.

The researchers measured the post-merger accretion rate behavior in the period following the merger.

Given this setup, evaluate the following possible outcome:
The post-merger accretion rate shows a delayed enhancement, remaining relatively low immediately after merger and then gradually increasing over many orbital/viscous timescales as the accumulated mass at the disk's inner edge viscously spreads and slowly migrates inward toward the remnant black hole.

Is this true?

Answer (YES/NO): NO